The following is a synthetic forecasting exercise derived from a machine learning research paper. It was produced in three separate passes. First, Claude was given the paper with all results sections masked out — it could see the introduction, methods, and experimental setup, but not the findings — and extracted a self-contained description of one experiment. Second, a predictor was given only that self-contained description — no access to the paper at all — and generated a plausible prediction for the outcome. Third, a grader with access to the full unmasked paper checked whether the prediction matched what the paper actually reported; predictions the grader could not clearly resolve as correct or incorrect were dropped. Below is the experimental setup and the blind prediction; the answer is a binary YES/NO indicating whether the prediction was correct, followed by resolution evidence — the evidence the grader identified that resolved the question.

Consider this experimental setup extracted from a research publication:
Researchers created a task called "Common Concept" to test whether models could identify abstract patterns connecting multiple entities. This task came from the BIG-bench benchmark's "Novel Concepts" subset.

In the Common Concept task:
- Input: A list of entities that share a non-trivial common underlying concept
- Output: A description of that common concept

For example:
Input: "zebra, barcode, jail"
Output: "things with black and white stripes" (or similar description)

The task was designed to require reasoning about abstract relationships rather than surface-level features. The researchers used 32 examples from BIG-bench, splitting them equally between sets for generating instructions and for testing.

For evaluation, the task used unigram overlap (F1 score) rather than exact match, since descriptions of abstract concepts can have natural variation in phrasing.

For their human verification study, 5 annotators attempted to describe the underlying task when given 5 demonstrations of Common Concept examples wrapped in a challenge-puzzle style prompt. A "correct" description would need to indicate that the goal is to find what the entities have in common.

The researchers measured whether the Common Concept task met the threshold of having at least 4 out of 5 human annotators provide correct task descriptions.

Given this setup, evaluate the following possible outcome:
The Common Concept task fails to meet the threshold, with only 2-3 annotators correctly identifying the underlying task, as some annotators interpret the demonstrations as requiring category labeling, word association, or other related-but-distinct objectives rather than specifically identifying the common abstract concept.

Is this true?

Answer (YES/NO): NO